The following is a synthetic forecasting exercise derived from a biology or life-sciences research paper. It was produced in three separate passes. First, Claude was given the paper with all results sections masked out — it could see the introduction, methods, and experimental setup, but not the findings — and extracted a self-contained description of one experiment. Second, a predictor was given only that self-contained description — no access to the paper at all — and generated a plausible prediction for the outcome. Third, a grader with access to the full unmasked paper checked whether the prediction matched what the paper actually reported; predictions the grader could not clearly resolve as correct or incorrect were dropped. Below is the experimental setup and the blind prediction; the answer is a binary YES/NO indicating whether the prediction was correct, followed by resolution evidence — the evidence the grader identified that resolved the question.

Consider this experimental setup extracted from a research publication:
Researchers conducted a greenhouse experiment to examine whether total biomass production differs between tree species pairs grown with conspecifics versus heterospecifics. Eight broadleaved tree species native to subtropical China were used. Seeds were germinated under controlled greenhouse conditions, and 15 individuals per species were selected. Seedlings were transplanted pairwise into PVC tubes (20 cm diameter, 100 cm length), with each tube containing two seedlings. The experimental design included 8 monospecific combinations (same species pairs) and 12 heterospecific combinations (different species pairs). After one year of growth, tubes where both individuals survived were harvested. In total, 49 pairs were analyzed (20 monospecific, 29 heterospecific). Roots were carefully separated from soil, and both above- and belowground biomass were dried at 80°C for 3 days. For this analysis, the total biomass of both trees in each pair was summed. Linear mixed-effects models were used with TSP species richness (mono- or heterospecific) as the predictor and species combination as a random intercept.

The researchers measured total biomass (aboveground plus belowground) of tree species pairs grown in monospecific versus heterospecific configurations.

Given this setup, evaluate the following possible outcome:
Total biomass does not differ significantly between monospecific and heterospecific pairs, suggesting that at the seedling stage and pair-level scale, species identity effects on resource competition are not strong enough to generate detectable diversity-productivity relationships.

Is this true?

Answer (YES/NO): YES